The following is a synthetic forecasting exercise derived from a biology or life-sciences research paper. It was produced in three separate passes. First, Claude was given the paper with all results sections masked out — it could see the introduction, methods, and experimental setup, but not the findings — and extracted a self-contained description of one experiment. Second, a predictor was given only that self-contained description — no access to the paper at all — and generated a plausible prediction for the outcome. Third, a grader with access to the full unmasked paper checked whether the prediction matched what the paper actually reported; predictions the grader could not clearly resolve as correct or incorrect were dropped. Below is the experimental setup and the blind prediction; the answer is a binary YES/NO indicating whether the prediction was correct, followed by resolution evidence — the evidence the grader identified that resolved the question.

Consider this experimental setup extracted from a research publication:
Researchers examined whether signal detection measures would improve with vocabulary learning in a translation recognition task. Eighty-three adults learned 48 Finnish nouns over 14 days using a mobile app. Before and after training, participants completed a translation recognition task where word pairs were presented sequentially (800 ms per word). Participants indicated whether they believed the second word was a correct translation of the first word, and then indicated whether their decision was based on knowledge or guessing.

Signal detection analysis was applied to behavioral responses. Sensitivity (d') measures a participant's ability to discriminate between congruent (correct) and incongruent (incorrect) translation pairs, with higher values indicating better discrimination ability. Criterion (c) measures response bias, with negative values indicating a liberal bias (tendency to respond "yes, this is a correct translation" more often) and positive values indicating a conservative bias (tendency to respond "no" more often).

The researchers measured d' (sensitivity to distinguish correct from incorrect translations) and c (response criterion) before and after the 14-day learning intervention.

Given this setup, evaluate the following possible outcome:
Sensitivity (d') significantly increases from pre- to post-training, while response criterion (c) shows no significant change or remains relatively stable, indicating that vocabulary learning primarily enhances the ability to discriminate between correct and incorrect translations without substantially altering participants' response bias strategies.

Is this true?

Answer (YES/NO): NO